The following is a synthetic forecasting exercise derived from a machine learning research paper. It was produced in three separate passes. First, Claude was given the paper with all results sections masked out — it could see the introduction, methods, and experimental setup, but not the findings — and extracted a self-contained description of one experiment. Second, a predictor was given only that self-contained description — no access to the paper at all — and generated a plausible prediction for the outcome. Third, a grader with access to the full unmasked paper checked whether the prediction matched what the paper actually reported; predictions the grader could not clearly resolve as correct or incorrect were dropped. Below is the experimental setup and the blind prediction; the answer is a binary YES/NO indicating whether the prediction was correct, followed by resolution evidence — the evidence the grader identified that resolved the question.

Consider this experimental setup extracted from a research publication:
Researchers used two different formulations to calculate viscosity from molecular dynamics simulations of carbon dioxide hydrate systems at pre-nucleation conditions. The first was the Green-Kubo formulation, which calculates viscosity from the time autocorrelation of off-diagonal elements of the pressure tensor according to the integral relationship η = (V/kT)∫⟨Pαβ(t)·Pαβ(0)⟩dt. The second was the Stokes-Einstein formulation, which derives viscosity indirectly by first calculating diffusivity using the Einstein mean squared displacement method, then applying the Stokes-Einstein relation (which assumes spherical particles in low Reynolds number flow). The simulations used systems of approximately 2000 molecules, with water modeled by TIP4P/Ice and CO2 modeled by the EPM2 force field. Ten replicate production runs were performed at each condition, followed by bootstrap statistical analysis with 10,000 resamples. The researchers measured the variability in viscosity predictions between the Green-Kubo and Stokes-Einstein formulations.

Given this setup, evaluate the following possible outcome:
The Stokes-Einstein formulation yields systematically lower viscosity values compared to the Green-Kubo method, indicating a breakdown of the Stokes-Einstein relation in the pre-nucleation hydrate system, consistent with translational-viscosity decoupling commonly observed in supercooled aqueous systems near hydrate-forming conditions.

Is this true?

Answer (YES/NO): NO